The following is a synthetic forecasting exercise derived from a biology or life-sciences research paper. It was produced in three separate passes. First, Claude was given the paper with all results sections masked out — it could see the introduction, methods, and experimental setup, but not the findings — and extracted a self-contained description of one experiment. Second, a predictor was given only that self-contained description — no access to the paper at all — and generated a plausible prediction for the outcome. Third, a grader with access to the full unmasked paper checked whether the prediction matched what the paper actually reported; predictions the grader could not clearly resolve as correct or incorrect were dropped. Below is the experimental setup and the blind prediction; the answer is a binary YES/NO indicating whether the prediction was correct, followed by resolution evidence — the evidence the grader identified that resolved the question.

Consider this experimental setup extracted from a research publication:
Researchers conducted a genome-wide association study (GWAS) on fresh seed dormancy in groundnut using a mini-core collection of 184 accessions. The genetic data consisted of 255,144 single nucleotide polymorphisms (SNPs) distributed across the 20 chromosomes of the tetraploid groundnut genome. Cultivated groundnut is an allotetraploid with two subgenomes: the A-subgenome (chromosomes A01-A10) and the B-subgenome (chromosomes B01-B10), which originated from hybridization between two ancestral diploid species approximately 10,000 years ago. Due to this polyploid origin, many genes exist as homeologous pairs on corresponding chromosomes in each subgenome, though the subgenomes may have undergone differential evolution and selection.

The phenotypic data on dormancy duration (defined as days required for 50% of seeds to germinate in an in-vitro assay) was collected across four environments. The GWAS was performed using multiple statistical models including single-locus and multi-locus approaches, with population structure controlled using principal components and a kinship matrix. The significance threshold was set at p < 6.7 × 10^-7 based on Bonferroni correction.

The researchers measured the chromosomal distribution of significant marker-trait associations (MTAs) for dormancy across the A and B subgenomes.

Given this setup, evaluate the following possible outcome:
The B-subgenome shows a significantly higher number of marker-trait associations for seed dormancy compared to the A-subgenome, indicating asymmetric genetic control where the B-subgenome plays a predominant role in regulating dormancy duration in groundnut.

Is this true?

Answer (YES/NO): NO